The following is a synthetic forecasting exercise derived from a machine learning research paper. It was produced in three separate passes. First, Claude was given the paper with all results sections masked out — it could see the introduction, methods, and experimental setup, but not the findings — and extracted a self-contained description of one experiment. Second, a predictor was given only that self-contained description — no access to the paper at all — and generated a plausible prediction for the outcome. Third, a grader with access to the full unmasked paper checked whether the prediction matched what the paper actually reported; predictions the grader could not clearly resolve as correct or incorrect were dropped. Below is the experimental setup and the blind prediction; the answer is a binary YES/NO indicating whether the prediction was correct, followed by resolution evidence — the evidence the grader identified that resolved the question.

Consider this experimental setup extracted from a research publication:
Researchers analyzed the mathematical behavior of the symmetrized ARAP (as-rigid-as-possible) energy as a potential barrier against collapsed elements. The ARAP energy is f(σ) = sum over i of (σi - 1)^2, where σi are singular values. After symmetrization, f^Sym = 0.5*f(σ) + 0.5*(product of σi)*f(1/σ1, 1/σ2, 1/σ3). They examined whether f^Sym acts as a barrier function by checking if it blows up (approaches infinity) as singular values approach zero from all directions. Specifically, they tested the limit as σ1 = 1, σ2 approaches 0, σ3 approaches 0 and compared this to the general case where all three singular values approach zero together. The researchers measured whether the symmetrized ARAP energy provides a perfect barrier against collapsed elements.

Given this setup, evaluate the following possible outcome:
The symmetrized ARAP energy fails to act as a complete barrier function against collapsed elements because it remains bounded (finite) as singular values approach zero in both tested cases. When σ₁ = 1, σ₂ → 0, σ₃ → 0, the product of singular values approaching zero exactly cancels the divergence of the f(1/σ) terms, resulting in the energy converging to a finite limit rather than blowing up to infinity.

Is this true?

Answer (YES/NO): NO